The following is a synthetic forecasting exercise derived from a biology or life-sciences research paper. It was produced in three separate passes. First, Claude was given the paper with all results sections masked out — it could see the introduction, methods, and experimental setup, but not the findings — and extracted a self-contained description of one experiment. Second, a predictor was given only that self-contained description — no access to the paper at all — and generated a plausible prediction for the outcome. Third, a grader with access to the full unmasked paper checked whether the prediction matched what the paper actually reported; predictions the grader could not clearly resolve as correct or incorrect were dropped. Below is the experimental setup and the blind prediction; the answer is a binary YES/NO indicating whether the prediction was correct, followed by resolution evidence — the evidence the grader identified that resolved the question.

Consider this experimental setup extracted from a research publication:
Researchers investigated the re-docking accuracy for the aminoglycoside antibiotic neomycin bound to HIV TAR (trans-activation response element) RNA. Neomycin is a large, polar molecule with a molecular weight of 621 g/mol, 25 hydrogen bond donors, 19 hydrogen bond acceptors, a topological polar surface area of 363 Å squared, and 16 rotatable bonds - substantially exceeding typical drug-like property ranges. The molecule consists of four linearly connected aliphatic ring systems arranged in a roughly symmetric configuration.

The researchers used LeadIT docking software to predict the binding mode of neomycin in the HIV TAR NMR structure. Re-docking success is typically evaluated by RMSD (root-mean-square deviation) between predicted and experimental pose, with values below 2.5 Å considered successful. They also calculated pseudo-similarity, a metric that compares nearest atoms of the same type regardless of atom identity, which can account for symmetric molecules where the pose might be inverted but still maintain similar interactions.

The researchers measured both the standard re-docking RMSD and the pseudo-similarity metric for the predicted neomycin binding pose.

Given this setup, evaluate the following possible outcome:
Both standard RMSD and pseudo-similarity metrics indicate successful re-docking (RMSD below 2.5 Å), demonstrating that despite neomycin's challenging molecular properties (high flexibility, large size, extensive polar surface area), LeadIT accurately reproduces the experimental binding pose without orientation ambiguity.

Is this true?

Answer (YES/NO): NO